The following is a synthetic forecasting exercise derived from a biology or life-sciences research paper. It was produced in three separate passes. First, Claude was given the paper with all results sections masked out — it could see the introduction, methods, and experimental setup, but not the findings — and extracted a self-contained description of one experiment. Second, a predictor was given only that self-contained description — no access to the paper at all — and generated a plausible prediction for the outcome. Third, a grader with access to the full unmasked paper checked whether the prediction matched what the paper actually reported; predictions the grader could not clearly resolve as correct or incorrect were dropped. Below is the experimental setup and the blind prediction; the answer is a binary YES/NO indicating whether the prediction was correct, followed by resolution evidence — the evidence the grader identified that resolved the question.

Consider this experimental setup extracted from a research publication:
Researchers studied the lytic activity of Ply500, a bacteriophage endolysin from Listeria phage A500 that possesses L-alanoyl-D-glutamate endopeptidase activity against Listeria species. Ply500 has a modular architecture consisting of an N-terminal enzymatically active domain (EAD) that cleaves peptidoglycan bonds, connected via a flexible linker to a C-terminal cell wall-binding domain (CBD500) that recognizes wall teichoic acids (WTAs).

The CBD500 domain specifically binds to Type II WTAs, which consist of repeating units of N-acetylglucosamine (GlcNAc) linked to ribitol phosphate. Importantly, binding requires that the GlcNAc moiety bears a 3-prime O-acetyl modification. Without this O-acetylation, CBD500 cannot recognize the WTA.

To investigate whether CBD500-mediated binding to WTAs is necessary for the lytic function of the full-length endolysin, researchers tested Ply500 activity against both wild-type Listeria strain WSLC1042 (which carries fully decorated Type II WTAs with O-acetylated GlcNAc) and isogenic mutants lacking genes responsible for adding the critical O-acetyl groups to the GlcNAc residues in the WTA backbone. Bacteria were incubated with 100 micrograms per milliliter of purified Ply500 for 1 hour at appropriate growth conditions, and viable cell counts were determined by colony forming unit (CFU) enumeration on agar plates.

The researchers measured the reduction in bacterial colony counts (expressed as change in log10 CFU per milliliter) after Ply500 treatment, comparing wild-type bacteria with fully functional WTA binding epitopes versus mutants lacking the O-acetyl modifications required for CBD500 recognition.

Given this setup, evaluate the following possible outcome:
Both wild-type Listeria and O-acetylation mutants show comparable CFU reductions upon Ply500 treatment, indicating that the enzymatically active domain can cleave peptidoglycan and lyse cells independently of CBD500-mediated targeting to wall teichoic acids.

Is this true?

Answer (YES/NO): NO